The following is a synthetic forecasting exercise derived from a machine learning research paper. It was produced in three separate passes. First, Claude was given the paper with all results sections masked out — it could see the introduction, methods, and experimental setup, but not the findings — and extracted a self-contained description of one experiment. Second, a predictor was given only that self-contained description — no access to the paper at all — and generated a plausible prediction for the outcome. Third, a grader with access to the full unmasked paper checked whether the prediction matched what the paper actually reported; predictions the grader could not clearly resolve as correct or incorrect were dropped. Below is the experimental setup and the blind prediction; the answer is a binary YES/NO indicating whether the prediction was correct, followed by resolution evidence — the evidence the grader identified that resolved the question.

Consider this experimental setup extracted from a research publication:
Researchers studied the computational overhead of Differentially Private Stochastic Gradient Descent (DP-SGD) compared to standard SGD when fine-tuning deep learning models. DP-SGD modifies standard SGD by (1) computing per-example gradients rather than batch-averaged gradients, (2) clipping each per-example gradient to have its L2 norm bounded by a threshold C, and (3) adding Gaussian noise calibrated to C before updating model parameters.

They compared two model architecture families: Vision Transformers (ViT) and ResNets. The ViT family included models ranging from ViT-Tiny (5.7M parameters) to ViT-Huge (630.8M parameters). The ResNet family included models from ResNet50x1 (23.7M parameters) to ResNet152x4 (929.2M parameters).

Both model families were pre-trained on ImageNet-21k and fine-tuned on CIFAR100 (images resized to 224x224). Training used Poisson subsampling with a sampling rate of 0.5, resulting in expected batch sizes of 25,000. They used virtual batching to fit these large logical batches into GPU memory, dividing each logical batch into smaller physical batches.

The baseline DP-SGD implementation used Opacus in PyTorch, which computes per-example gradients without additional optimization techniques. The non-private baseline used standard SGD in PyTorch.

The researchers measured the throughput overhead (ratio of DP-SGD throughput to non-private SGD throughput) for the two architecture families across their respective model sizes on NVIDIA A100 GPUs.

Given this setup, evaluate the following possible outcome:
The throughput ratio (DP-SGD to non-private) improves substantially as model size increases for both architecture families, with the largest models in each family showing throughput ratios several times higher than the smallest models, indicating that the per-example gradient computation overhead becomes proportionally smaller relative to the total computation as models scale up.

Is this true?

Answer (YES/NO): NO